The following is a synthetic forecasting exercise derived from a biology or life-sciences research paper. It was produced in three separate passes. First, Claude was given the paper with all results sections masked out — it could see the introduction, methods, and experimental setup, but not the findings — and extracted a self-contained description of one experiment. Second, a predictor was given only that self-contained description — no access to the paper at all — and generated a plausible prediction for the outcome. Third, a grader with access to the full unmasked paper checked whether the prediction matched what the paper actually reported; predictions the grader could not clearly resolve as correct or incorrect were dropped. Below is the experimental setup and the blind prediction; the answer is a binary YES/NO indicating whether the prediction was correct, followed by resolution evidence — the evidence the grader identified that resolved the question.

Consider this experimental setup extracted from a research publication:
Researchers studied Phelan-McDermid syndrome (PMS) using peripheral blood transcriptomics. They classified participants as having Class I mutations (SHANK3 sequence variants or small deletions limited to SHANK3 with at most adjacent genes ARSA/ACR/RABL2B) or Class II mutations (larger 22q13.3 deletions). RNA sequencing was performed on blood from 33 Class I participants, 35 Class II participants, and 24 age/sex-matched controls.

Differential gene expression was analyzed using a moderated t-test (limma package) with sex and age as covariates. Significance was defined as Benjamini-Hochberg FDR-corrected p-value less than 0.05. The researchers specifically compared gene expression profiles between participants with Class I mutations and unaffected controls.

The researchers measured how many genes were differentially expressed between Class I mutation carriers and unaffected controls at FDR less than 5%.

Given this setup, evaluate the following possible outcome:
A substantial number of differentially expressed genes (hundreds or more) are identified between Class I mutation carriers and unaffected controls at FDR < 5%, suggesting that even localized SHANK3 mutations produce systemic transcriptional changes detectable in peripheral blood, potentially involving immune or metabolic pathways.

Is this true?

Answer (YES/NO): NO